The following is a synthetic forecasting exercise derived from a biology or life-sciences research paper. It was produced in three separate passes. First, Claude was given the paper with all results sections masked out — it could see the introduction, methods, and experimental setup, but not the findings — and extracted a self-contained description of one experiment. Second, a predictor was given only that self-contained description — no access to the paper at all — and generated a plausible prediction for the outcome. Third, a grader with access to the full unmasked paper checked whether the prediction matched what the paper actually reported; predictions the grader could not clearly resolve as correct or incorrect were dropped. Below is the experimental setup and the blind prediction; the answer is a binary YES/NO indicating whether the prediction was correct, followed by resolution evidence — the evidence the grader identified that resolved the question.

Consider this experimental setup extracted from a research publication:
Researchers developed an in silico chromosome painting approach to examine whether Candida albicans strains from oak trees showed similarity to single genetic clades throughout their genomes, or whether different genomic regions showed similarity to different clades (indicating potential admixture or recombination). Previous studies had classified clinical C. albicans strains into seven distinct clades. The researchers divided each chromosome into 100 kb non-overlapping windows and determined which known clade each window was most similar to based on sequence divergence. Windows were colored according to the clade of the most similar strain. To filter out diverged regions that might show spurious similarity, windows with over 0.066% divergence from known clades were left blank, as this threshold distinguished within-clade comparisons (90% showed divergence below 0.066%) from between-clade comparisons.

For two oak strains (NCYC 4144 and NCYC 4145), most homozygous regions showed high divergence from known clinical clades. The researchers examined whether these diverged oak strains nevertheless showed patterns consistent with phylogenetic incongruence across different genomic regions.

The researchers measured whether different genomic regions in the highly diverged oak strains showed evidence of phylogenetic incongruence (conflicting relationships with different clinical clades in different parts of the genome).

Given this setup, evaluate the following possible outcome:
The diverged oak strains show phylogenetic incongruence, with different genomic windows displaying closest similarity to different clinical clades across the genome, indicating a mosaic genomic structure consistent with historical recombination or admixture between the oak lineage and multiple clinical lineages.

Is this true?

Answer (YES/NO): NO